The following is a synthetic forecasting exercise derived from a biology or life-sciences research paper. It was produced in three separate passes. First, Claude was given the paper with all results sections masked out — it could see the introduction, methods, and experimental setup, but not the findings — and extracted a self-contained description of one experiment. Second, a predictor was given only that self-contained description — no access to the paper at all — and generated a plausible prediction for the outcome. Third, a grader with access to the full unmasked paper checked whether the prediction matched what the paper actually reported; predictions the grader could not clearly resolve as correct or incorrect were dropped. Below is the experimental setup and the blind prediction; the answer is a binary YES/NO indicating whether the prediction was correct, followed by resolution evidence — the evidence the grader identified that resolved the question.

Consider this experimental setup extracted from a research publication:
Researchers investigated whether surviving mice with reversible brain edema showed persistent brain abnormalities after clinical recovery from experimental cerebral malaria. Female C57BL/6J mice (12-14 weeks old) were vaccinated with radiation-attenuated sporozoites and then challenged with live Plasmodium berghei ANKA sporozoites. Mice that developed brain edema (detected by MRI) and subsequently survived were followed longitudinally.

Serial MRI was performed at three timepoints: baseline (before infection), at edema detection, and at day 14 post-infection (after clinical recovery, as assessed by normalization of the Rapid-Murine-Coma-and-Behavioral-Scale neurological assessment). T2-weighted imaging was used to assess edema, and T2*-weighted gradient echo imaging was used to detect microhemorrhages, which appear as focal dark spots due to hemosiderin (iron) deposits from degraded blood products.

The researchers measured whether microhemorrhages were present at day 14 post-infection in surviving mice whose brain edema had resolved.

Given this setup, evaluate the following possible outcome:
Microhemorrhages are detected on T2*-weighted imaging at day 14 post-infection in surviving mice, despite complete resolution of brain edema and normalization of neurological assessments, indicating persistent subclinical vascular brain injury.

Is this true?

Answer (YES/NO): YES